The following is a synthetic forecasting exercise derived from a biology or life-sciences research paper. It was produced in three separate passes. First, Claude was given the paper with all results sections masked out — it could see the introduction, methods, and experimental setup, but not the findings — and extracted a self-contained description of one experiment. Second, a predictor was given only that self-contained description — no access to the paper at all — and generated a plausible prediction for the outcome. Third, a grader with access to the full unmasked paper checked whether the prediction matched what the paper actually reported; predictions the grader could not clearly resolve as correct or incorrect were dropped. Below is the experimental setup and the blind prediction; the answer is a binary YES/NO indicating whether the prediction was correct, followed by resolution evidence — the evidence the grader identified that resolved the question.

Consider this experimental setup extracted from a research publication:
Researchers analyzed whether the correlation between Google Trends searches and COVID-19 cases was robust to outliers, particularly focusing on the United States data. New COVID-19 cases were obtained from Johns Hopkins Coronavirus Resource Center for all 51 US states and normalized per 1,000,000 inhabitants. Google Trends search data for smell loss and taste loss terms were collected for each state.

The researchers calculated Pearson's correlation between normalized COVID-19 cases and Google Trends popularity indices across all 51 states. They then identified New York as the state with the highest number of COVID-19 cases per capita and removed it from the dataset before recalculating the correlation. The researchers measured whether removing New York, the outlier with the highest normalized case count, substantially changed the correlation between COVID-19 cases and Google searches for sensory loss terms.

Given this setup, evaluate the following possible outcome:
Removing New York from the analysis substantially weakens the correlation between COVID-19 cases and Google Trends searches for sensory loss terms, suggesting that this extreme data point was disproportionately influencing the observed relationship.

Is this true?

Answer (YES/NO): NO